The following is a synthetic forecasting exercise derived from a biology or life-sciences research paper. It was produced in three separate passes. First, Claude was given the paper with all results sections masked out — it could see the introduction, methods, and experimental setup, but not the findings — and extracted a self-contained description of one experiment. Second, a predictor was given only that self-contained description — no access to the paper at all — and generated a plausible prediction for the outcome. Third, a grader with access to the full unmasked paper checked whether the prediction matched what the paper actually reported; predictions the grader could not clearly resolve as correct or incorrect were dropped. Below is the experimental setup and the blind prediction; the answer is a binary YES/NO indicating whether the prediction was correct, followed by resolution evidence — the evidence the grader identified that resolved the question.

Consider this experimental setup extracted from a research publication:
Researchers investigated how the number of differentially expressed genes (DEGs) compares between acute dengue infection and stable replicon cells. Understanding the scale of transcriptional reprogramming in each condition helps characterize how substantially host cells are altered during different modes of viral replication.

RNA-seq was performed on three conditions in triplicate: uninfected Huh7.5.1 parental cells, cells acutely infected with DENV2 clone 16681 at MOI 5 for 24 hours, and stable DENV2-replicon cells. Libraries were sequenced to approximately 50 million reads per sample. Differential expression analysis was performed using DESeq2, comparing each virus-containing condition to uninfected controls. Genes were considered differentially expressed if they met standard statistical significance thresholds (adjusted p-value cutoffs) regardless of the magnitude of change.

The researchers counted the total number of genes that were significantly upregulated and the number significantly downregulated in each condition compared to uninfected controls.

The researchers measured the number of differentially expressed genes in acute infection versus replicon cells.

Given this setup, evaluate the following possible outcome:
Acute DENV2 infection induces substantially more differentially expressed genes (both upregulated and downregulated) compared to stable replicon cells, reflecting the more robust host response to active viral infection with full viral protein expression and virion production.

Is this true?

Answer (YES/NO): NO